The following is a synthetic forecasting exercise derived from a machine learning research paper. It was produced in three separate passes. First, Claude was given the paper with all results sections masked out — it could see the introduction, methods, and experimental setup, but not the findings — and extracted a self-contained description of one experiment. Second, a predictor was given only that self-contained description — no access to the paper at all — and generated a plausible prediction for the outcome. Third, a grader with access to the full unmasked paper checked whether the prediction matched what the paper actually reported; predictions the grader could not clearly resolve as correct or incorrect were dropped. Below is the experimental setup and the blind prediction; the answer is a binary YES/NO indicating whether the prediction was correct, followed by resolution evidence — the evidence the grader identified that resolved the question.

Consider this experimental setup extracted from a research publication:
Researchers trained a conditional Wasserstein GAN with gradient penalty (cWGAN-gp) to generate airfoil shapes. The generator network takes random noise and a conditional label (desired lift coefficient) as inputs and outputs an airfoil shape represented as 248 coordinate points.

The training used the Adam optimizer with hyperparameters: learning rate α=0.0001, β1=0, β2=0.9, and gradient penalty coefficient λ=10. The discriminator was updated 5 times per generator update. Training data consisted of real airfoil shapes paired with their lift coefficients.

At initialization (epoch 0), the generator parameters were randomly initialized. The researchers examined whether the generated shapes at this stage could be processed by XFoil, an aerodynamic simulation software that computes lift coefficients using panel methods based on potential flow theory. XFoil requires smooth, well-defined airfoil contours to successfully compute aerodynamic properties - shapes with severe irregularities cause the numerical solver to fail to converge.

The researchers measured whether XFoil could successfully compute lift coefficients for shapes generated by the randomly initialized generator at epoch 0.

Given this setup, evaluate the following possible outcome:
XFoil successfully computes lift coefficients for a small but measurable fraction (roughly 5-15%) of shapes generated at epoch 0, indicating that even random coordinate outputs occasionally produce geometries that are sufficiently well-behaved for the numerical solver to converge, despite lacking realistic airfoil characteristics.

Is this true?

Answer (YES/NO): NO